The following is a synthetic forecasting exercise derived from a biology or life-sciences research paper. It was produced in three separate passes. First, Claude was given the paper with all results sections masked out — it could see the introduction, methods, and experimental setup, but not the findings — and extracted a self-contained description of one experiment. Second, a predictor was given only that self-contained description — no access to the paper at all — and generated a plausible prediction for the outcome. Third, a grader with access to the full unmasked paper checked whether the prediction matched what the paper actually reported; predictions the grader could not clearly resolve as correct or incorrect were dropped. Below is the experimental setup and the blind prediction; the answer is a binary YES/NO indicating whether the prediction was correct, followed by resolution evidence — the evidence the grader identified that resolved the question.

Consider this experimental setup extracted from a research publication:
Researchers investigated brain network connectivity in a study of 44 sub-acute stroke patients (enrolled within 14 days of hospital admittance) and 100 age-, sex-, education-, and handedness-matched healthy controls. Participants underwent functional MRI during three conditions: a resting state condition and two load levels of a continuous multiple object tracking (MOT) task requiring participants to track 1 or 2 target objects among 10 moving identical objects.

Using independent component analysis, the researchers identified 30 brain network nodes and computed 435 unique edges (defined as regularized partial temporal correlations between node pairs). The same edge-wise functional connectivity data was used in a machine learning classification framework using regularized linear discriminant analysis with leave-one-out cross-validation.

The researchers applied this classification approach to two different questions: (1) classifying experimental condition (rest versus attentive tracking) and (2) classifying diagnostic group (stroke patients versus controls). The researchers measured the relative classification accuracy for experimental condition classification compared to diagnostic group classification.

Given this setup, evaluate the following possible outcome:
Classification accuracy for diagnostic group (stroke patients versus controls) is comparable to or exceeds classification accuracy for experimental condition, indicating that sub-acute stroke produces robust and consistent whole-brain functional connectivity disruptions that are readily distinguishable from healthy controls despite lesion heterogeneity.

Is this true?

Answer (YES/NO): NO